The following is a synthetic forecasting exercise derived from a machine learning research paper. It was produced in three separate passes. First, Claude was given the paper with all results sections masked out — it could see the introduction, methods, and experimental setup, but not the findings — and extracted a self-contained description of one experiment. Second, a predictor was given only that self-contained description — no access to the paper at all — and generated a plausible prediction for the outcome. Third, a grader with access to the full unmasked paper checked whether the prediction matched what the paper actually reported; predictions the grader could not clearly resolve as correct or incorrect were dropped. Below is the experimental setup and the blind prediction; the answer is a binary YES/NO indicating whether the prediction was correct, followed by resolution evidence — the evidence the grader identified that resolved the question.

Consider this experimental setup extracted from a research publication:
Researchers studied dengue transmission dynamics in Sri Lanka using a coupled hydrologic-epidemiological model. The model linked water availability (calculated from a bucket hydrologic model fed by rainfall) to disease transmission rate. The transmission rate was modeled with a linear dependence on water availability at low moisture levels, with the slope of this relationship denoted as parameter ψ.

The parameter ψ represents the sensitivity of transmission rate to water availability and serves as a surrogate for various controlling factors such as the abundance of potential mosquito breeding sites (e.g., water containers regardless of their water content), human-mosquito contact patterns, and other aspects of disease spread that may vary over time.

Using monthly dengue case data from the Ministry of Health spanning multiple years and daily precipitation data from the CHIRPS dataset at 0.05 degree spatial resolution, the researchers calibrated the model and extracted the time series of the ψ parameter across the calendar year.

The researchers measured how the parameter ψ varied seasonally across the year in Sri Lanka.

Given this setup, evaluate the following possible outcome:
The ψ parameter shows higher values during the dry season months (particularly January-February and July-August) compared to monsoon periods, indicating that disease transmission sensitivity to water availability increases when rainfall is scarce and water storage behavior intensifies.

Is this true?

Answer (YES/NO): NO